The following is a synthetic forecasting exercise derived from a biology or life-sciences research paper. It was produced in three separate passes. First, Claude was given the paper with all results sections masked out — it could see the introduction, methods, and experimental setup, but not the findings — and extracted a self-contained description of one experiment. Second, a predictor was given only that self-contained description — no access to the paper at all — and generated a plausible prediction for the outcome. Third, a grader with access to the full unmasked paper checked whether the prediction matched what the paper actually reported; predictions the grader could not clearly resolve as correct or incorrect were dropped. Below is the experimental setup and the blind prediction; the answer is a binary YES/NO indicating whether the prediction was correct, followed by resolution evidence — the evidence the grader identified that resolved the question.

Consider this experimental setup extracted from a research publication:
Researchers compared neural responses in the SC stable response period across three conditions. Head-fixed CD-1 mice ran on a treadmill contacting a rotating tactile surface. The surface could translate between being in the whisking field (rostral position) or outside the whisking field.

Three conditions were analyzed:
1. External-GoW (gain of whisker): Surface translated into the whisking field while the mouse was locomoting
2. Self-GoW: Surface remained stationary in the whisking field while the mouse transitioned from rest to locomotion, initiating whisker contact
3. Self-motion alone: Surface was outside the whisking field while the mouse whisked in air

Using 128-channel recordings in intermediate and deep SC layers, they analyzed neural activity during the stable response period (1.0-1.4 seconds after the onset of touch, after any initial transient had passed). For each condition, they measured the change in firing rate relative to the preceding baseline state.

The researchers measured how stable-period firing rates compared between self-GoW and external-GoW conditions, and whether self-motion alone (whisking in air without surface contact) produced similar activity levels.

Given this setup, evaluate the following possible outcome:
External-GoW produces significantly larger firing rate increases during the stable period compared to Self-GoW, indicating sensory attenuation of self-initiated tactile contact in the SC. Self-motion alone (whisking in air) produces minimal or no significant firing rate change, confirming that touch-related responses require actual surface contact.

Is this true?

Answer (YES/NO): NO